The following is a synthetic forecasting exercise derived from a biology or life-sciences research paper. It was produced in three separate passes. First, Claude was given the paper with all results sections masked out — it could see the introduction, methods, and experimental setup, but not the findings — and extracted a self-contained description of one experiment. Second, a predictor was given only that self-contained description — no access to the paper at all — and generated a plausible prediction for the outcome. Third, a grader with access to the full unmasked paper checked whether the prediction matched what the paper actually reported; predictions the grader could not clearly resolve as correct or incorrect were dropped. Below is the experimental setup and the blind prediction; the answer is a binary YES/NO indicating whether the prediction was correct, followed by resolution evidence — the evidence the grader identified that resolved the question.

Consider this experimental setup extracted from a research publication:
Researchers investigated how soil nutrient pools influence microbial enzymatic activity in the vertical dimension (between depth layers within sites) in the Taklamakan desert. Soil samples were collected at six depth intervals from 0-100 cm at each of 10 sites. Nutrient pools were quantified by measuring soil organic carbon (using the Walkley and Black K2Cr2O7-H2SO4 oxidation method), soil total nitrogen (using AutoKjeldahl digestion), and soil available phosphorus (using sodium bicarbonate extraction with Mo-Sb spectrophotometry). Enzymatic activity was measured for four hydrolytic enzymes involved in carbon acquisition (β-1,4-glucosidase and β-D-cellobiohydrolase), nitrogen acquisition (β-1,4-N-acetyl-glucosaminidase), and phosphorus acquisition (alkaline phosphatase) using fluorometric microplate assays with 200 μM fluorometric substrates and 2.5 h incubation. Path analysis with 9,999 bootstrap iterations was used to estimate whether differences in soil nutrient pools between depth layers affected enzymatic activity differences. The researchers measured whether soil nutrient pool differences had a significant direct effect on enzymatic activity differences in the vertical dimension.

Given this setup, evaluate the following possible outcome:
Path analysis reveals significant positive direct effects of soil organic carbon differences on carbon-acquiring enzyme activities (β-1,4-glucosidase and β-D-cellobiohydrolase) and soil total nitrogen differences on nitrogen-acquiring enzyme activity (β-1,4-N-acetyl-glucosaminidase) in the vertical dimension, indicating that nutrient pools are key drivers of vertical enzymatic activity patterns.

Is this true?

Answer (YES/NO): NO